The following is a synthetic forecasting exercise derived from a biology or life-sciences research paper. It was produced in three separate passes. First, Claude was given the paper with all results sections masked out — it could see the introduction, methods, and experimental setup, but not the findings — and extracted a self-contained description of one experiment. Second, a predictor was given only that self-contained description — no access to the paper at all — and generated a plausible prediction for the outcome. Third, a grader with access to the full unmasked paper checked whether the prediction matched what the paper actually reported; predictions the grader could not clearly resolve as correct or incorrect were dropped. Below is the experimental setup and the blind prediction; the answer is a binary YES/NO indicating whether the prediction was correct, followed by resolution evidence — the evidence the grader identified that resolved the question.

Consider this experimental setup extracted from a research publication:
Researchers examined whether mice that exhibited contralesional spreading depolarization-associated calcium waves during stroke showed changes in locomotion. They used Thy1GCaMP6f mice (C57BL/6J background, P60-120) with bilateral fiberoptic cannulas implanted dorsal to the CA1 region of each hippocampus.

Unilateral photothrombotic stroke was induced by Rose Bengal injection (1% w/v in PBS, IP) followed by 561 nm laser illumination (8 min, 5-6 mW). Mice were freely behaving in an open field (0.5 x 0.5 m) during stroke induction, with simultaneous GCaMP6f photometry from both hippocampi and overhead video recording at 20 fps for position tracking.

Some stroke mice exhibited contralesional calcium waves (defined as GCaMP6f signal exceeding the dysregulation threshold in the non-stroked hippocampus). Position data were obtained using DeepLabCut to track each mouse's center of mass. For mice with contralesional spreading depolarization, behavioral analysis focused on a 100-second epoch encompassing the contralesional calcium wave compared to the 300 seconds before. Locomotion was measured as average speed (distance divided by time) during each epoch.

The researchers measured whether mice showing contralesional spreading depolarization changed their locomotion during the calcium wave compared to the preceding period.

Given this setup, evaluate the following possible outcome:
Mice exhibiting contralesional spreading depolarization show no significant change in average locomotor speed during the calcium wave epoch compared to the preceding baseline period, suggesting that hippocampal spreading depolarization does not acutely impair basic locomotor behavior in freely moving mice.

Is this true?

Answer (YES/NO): YES